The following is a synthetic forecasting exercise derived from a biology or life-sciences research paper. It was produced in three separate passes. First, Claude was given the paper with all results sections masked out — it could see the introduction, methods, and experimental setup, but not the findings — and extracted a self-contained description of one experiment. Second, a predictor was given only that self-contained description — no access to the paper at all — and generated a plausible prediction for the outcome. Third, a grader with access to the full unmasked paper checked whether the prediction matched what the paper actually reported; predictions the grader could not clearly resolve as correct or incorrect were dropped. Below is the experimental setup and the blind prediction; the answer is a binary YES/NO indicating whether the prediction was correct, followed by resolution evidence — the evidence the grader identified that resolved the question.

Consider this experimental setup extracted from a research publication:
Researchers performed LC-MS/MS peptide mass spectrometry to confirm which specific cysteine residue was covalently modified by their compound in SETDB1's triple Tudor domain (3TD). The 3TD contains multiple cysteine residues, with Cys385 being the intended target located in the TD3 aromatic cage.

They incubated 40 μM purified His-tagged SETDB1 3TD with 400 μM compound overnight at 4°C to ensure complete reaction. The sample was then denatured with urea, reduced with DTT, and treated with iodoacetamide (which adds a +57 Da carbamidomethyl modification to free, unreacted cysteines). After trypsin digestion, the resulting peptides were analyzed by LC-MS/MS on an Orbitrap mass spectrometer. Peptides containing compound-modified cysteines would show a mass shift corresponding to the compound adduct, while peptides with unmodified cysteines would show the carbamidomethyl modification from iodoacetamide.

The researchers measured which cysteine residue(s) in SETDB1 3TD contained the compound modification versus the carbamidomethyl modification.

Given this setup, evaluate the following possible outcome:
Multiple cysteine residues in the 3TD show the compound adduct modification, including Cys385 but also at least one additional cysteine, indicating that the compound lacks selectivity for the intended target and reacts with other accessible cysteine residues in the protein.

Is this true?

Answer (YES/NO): NO